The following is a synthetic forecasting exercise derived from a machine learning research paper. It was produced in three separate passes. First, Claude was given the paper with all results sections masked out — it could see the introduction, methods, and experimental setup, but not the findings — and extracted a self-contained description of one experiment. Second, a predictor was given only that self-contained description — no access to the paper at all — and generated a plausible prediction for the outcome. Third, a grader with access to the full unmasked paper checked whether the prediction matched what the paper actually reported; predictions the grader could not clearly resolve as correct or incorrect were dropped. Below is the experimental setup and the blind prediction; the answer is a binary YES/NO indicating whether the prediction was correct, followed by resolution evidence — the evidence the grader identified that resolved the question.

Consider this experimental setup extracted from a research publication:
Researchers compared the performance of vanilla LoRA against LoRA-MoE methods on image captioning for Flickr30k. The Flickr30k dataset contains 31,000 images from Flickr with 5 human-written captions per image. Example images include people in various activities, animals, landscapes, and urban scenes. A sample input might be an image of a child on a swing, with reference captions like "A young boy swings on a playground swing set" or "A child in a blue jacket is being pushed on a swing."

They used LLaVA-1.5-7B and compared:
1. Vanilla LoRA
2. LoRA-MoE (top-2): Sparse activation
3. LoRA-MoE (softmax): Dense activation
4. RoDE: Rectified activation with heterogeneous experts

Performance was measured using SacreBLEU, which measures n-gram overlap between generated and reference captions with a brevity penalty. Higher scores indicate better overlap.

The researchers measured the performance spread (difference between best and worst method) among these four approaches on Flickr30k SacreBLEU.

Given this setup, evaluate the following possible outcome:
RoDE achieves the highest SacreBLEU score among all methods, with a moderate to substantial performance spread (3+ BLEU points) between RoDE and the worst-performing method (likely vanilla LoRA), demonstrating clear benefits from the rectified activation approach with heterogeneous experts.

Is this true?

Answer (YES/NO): NO